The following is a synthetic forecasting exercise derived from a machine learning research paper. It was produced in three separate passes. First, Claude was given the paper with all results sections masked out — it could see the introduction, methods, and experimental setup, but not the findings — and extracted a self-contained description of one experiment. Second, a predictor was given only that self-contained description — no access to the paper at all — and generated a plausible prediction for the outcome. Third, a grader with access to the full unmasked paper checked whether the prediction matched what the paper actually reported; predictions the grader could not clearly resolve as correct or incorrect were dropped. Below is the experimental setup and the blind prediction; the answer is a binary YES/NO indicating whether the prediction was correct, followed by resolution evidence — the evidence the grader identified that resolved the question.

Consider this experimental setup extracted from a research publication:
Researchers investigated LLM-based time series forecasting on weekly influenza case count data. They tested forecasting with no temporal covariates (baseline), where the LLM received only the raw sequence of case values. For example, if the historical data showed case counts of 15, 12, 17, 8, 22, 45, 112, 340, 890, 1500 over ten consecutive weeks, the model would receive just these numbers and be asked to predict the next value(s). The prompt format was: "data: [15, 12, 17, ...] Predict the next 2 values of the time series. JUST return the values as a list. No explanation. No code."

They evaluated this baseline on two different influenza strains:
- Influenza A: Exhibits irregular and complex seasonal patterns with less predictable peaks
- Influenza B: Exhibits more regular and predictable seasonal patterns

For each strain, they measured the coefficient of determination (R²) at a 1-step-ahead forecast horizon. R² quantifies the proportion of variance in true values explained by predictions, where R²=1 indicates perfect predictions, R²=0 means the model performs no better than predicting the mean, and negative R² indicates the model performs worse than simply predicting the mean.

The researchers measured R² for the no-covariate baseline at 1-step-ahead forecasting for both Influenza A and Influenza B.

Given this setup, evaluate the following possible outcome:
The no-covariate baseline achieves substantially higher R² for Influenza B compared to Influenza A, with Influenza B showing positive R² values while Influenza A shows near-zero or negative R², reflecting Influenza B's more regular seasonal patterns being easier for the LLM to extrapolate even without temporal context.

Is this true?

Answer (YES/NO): NO